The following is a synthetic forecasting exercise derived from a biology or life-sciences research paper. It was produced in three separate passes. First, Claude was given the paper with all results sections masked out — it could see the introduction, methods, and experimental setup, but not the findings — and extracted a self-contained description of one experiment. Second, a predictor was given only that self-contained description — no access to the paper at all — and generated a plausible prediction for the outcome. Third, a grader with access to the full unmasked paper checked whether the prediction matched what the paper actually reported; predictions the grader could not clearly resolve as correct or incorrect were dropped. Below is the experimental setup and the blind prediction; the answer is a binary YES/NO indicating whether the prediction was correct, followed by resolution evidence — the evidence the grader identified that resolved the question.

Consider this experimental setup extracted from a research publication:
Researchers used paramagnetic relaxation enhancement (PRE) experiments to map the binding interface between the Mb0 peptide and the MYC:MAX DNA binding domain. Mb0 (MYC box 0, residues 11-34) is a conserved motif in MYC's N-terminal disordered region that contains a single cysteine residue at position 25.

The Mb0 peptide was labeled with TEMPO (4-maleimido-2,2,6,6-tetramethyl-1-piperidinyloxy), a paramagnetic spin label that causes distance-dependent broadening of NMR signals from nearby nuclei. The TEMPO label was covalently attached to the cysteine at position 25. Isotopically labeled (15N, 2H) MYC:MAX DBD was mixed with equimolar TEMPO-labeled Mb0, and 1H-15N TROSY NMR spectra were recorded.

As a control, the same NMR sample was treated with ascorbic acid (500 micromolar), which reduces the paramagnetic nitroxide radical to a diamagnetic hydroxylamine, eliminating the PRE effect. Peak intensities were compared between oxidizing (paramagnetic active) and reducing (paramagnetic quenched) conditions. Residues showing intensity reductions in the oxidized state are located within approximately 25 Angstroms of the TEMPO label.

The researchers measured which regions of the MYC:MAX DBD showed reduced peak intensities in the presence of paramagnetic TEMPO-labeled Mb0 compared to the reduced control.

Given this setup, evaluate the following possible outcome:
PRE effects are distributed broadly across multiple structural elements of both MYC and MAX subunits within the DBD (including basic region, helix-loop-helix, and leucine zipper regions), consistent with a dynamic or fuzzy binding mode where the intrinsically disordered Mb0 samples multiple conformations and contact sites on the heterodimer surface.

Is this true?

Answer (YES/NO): NO